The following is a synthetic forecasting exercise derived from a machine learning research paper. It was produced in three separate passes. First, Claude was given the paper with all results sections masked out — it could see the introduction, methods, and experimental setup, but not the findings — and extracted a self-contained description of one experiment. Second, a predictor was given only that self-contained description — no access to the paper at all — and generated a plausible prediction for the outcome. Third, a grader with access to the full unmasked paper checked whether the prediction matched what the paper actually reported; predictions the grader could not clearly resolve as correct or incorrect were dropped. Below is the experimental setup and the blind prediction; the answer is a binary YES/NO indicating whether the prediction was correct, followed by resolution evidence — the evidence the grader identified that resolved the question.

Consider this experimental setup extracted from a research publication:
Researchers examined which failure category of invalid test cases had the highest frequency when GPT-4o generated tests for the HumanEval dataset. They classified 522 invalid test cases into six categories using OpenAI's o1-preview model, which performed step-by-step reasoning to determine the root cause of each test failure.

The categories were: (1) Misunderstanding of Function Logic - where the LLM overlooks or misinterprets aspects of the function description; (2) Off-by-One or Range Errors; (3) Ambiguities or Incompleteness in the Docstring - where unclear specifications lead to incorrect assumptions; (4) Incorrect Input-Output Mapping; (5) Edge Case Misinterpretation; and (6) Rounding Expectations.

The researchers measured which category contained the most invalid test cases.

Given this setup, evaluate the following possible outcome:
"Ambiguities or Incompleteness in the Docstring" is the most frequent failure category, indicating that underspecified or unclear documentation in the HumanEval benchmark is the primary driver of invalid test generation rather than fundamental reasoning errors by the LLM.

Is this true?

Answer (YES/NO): NO